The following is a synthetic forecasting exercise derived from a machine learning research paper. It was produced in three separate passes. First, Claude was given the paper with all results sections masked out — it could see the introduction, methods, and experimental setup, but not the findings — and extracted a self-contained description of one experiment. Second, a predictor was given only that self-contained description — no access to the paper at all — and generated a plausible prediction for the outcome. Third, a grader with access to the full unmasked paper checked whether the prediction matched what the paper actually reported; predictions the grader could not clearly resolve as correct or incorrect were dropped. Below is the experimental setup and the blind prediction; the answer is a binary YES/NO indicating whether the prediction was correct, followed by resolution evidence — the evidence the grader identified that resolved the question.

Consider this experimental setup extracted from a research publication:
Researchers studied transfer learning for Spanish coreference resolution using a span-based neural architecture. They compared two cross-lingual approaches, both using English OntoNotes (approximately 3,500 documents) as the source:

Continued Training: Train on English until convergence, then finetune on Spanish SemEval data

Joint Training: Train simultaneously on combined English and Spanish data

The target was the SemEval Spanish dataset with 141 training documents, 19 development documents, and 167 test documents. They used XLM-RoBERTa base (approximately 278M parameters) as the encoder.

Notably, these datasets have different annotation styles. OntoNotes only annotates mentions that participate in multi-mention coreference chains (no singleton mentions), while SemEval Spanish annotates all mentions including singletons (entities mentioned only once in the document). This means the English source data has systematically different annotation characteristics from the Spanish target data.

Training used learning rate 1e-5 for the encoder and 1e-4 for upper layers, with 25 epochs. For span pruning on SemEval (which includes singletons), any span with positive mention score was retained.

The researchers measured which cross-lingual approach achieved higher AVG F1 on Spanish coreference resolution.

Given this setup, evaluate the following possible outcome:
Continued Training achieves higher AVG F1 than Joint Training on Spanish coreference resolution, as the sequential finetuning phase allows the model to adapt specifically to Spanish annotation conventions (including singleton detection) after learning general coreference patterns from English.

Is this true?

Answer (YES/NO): YES